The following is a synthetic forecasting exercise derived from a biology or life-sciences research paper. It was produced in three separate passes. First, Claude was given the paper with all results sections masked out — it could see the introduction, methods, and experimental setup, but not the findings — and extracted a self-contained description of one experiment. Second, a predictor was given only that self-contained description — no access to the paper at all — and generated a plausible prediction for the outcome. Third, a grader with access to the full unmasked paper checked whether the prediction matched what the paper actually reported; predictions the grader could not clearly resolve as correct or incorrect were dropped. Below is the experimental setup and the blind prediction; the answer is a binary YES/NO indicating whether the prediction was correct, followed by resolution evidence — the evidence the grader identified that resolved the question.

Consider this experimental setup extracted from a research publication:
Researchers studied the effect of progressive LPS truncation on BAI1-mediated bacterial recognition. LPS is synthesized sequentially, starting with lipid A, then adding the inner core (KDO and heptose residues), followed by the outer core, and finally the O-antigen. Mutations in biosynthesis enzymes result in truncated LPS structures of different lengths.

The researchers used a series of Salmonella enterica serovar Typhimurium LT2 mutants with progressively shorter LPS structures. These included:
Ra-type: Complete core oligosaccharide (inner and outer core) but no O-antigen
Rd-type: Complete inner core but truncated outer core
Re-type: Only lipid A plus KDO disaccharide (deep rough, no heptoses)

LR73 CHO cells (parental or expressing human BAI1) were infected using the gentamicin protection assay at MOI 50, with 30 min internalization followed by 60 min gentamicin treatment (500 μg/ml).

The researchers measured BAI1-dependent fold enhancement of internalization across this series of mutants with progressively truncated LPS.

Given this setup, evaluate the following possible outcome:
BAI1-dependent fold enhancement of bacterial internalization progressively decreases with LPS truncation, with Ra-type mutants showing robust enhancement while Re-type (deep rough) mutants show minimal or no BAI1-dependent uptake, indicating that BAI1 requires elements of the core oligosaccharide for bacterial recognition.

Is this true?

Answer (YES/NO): NO